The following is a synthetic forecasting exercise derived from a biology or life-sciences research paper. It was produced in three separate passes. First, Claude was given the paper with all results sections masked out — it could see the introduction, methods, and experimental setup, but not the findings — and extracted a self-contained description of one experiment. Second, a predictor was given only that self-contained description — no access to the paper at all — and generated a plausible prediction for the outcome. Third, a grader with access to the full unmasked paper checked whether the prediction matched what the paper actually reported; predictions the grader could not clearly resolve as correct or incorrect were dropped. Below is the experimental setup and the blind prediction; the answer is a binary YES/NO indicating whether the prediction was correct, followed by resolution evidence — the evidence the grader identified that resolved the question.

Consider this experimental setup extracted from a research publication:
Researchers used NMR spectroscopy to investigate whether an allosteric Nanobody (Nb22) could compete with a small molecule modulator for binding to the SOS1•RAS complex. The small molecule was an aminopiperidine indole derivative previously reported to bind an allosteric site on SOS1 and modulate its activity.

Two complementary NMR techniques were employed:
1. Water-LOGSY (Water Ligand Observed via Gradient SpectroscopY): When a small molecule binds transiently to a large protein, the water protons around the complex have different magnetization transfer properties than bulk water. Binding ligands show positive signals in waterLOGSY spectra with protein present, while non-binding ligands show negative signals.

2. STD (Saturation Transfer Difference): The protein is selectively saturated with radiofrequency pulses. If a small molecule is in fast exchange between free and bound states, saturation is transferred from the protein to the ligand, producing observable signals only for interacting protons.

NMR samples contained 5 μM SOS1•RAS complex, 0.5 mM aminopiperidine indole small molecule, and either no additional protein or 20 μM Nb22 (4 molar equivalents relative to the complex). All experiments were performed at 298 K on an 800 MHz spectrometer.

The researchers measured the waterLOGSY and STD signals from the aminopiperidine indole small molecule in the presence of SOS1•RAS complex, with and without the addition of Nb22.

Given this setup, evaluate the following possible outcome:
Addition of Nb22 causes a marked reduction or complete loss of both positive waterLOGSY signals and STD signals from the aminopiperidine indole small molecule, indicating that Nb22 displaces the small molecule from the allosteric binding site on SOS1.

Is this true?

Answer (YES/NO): NO